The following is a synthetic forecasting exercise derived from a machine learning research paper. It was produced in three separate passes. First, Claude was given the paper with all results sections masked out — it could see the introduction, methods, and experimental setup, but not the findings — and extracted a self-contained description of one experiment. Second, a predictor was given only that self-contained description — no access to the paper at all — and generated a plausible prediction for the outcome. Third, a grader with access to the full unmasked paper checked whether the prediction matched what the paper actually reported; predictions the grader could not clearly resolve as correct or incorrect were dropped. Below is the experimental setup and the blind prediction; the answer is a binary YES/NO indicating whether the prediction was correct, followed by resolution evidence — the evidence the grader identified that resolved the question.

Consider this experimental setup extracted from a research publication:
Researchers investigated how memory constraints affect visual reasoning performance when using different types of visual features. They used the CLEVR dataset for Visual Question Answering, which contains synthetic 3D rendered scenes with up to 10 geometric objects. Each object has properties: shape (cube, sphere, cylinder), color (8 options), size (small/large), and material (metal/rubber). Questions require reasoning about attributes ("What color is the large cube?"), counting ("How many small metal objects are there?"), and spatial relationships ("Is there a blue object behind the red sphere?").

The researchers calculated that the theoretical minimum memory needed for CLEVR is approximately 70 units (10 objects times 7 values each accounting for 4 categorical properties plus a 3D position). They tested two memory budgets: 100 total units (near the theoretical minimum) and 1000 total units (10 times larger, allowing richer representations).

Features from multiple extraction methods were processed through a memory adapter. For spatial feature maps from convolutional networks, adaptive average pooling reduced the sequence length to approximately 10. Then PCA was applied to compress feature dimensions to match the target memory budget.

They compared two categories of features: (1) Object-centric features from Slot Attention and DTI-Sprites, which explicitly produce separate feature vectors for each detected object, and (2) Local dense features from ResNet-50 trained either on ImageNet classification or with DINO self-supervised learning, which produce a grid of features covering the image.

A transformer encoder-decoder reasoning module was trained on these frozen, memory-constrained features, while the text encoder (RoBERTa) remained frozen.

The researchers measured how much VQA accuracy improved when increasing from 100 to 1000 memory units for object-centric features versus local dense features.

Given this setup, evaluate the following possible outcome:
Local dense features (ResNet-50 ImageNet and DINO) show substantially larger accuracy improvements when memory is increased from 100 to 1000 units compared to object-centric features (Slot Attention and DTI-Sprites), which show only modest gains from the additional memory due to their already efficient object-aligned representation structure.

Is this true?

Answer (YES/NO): NO